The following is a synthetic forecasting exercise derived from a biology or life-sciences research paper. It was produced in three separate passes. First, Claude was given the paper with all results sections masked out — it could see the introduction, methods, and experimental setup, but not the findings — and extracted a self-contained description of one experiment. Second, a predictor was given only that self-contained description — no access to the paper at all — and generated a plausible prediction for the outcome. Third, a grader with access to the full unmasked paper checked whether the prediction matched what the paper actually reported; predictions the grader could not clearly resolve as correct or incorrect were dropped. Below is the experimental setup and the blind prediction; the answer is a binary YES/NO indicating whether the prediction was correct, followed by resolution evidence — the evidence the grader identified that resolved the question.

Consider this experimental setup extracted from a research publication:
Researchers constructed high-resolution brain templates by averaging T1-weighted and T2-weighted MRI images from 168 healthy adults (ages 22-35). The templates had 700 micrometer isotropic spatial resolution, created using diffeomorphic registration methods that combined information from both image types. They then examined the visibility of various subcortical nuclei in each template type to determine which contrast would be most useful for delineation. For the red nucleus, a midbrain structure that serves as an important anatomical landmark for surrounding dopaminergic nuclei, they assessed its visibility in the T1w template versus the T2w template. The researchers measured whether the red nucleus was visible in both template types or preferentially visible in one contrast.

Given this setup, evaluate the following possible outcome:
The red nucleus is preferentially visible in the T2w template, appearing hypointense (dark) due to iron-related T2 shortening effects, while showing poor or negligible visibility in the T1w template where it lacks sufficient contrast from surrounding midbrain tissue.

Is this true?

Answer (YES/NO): YES